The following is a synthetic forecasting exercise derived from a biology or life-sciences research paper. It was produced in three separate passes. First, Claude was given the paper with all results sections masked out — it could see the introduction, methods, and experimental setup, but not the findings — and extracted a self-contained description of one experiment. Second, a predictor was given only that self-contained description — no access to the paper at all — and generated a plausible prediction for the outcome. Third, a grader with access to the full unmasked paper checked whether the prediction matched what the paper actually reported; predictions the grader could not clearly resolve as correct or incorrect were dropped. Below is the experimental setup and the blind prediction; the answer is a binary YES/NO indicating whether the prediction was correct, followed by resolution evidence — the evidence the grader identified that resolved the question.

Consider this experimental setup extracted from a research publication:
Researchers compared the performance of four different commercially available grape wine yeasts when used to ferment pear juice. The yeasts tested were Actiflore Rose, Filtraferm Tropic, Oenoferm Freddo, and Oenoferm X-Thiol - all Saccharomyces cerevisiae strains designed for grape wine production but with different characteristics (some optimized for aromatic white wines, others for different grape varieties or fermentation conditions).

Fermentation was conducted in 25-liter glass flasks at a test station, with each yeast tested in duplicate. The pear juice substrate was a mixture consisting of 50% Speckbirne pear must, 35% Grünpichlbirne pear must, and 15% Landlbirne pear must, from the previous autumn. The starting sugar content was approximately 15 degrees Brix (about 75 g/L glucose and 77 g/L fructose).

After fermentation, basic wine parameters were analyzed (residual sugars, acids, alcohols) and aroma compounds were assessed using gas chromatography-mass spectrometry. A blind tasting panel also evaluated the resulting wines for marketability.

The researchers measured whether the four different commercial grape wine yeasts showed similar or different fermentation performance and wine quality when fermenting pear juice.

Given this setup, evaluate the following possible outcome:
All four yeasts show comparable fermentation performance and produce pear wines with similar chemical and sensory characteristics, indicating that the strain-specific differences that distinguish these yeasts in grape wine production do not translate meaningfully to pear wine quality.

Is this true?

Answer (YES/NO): NO